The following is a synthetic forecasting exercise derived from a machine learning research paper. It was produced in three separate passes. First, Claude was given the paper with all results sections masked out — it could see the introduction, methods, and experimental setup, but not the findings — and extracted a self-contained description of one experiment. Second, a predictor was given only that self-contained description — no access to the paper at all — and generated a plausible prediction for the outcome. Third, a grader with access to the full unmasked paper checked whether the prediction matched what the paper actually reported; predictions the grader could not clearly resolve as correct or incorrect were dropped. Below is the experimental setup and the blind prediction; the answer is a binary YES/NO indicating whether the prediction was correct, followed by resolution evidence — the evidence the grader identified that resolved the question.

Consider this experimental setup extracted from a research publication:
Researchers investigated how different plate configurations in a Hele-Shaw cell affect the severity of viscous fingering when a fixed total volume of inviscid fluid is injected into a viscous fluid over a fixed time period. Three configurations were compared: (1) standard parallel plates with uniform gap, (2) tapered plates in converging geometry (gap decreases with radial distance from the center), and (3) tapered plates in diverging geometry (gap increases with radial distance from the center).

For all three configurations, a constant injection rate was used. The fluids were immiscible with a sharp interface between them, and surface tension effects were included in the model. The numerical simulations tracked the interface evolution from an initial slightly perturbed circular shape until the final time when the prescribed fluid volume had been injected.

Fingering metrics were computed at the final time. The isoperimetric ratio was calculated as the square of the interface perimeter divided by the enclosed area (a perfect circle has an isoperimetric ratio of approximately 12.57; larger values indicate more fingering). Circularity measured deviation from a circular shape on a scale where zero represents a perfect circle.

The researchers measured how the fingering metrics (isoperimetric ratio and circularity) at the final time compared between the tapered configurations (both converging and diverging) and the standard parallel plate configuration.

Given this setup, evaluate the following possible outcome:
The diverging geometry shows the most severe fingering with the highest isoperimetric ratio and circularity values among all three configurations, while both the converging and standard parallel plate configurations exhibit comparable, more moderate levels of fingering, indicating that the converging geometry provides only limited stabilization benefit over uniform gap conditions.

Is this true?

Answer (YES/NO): NO